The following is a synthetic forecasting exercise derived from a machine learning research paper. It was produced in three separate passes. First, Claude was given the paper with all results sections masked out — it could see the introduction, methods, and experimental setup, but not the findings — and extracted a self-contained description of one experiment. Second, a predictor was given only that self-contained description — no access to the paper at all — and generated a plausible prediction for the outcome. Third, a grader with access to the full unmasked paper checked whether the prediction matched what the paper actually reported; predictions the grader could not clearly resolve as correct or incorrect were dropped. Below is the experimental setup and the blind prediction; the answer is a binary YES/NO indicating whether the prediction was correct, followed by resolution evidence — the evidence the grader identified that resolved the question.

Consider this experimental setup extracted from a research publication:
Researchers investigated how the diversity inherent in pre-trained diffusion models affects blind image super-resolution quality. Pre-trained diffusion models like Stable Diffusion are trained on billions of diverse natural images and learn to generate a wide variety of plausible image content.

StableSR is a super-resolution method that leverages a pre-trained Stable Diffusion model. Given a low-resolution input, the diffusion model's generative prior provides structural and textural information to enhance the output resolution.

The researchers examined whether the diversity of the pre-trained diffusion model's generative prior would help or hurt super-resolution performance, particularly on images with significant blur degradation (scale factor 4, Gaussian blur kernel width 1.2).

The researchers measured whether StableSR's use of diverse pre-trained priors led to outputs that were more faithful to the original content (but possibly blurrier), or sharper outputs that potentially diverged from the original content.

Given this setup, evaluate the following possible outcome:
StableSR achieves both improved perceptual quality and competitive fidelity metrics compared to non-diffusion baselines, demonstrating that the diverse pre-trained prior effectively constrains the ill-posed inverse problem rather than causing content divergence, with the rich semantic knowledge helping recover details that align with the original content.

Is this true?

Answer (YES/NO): NO